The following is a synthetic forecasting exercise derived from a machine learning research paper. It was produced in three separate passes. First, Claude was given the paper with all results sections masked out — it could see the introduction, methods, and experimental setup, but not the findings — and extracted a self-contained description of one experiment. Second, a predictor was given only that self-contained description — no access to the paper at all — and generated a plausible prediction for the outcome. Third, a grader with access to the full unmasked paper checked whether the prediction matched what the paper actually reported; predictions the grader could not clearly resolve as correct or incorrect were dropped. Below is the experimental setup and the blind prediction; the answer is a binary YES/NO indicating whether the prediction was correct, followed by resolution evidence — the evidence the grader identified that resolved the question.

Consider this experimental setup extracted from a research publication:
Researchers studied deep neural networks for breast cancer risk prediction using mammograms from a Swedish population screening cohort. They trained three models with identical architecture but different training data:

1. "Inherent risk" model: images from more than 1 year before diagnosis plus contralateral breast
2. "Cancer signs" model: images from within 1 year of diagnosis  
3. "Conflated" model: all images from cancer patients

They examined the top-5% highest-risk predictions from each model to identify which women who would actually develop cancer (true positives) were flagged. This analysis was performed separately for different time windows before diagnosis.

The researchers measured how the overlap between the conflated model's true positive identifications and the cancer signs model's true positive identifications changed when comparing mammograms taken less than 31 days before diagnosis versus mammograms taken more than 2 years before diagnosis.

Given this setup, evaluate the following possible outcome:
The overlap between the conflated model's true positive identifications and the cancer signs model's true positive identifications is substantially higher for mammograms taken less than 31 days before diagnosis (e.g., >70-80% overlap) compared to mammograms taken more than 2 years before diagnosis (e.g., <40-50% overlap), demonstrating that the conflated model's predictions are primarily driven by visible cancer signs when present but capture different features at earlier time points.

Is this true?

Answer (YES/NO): YES